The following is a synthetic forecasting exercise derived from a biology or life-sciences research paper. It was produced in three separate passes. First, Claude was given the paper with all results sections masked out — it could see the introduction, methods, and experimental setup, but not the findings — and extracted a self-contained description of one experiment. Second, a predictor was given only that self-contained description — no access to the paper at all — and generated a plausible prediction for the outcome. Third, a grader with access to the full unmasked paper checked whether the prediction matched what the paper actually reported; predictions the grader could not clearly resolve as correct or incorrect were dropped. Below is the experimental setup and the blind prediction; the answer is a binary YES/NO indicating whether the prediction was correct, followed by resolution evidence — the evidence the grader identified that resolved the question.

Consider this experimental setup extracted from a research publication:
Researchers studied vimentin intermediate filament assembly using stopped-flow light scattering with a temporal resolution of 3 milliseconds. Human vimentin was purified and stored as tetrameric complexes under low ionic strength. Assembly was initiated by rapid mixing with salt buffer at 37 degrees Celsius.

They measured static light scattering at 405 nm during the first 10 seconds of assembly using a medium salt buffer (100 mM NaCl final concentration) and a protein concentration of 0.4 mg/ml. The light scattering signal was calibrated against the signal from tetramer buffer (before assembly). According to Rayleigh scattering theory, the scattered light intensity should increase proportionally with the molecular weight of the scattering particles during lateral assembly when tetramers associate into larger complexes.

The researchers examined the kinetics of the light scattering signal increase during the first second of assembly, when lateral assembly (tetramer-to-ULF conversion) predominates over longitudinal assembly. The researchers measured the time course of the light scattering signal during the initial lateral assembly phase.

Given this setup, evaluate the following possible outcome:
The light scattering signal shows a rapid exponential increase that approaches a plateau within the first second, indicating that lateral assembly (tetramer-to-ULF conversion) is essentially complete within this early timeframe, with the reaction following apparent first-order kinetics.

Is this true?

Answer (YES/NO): NO